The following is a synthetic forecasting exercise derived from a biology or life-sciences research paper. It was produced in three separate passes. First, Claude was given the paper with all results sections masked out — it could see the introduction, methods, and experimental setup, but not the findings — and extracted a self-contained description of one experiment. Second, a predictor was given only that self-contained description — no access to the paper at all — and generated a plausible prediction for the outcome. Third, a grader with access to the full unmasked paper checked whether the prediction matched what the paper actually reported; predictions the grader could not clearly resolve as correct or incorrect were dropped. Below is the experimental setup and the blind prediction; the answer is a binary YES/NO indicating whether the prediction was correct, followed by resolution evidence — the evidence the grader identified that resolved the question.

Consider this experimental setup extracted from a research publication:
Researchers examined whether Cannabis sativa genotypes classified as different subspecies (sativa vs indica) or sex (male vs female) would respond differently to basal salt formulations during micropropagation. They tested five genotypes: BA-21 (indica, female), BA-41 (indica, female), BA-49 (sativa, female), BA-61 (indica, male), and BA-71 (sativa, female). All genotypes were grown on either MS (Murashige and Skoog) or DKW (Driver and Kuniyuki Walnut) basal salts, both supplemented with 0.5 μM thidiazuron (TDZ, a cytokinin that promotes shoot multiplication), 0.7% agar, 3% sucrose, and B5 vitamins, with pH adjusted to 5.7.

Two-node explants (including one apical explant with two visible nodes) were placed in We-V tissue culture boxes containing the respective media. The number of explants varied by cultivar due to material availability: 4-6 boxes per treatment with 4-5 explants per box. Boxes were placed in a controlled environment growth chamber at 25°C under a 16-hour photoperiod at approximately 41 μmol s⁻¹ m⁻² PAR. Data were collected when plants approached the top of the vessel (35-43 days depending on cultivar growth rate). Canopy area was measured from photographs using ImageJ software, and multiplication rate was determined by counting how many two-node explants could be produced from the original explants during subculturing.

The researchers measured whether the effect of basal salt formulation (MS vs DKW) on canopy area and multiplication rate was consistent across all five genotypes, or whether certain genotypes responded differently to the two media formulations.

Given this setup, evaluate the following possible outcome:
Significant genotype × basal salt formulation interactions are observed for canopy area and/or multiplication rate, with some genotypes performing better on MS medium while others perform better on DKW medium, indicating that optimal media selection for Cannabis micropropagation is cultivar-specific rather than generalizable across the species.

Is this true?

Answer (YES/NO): NO